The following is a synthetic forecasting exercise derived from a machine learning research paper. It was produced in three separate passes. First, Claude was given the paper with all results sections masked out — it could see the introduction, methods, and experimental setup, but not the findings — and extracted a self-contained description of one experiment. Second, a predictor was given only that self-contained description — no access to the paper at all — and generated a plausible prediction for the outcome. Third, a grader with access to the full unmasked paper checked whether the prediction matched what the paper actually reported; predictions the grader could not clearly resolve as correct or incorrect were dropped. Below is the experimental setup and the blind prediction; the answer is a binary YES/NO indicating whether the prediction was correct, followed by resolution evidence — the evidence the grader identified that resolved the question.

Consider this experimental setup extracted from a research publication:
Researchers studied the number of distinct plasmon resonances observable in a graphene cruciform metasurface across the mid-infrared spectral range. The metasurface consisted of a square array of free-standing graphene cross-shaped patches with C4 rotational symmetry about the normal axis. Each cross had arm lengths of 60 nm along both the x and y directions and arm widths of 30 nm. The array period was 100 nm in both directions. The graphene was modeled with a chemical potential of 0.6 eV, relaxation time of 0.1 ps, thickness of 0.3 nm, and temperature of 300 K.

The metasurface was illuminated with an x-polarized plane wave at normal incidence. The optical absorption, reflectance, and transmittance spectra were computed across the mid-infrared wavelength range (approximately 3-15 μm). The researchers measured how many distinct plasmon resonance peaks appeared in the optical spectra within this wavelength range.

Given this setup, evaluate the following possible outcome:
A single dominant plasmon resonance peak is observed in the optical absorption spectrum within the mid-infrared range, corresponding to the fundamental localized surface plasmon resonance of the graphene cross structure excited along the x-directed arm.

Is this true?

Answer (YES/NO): NO